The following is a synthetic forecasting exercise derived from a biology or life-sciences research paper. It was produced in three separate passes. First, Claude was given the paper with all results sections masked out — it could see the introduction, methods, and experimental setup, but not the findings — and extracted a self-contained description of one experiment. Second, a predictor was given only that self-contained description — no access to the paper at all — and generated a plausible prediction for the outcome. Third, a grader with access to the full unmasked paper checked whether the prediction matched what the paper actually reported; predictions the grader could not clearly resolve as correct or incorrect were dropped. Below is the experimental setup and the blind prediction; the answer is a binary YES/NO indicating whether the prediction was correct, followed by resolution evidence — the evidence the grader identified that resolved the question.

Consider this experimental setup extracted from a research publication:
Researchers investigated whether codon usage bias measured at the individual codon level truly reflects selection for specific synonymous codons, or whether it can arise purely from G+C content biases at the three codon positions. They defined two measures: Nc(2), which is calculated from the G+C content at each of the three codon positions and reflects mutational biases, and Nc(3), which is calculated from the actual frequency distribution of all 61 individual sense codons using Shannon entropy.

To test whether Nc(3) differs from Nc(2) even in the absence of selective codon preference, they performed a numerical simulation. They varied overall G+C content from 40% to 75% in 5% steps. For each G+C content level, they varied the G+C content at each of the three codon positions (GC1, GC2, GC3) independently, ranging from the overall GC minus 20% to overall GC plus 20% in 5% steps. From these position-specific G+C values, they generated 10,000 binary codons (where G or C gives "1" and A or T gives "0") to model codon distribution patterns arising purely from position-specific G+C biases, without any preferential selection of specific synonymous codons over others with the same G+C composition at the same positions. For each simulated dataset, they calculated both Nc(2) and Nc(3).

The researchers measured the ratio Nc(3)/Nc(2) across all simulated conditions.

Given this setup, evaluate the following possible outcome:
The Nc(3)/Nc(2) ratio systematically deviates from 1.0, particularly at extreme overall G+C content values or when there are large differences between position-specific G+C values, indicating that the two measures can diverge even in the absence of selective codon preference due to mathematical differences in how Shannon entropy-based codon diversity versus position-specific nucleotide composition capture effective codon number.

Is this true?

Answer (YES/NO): NO